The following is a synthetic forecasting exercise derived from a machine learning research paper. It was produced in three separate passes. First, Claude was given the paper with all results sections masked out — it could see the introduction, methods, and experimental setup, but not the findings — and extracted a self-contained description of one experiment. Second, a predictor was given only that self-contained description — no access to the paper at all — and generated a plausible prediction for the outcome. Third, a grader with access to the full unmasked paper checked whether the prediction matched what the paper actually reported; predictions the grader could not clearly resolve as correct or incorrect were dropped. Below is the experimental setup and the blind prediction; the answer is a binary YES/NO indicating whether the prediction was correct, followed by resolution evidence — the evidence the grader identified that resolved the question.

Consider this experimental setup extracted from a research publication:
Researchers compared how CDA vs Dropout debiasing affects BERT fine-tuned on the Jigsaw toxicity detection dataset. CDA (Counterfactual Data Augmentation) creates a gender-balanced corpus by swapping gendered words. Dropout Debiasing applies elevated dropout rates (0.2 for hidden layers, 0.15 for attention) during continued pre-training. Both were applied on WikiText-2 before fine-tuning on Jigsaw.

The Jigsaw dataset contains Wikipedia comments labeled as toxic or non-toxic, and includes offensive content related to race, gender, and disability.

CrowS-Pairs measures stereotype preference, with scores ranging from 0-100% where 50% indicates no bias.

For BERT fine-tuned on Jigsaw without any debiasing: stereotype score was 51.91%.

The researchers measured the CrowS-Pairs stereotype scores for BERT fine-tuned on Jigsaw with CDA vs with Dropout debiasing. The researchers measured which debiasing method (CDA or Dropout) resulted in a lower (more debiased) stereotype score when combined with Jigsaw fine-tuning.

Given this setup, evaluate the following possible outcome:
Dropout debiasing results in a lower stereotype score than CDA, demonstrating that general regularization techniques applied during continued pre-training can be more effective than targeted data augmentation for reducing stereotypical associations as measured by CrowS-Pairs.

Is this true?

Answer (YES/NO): NO